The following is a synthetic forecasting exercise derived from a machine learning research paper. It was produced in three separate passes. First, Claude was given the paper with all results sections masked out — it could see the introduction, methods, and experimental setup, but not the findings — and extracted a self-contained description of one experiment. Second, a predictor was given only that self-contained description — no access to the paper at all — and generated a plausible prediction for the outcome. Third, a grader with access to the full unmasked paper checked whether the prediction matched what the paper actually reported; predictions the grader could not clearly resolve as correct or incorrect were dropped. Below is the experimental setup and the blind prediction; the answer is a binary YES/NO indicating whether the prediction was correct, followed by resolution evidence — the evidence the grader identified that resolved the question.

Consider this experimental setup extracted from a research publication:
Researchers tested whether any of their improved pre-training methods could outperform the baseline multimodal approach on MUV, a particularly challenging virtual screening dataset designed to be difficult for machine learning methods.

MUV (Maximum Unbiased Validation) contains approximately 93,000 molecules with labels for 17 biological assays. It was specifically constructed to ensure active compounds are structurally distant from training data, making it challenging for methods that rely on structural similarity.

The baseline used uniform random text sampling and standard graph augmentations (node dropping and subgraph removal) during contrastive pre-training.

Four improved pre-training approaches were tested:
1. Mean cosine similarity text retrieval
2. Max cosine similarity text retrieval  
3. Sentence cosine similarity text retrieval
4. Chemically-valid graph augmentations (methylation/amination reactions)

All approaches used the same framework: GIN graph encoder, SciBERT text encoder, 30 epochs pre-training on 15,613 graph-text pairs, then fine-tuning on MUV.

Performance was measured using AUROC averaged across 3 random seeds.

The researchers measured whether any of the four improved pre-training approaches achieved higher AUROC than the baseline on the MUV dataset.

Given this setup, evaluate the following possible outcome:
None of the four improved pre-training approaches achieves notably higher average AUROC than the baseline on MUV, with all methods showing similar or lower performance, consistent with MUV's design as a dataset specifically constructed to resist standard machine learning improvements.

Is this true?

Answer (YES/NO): YES